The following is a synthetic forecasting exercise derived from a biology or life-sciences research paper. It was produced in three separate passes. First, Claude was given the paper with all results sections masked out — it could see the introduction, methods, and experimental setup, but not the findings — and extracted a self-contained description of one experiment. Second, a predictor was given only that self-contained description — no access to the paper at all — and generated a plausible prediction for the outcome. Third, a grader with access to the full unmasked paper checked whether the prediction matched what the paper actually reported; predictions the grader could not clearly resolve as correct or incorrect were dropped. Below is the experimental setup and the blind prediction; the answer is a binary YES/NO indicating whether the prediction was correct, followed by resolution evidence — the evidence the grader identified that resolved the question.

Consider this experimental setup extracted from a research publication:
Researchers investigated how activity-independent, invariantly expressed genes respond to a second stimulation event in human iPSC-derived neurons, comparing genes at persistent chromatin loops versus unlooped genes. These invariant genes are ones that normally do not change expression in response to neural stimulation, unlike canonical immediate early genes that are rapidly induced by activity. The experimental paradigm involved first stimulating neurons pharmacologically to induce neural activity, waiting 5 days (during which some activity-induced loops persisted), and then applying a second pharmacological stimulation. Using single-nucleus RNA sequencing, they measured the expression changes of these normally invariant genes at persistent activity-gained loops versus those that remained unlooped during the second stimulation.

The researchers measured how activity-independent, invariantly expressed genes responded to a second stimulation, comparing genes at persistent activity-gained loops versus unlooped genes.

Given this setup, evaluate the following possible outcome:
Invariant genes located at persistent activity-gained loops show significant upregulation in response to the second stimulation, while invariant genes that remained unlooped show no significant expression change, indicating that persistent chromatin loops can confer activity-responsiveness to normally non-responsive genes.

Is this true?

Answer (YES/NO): NO